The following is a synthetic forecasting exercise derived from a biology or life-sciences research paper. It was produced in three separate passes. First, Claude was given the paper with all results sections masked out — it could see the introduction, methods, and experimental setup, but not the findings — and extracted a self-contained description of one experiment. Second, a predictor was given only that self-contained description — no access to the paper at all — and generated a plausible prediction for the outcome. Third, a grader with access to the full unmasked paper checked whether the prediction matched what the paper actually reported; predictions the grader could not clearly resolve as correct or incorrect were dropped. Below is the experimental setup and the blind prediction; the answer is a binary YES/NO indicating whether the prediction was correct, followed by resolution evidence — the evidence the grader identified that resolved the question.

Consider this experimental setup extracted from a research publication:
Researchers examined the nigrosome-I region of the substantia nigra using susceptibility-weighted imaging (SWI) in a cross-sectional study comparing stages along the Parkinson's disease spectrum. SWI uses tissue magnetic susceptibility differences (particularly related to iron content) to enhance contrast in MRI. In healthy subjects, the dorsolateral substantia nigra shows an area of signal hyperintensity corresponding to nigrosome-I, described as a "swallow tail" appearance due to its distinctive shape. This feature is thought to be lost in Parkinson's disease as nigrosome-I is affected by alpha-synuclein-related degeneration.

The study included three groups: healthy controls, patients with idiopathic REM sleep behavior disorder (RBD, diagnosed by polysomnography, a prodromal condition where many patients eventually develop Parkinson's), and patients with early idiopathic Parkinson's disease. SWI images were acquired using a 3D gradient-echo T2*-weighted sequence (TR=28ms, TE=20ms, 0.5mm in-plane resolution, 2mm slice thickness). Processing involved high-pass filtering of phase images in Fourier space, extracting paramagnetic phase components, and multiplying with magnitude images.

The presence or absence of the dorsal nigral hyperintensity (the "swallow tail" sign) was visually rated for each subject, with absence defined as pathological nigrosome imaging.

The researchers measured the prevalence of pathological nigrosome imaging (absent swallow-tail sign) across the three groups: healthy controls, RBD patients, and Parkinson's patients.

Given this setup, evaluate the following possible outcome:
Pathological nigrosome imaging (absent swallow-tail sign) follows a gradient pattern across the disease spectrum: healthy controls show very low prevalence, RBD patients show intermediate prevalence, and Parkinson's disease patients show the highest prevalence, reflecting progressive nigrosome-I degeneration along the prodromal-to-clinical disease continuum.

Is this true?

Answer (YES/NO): YES